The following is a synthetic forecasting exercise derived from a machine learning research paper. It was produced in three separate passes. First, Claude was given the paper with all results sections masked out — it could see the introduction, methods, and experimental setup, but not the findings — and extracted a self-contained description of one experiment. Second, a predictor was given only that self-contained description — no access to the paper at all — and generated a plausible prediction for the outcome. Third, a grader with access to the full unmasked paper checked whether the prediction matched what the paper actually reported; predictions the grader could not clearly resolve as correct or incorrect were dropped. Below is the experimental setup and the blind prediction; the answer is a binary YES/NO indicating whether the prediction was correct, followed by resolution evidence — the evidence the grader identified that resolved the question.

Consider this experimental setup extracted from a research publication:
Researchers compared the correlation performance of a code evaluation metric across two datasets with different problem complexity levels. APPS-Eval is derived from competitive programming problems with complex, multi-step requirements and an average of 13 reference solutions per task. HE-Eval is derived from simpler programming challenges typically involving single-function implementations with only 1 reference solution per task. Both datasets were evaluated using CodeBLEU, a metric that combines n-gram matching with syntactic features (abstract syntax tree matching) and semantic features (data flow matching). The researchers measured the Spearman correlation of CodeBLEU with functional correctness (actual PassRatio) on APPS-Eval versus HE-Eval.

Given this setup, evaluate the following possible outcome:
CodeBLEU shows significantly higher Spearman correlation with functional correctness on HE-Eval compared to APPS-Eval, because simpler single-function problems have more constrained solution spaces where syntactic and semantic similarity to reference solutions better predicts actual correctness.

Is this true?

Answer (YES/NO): YES